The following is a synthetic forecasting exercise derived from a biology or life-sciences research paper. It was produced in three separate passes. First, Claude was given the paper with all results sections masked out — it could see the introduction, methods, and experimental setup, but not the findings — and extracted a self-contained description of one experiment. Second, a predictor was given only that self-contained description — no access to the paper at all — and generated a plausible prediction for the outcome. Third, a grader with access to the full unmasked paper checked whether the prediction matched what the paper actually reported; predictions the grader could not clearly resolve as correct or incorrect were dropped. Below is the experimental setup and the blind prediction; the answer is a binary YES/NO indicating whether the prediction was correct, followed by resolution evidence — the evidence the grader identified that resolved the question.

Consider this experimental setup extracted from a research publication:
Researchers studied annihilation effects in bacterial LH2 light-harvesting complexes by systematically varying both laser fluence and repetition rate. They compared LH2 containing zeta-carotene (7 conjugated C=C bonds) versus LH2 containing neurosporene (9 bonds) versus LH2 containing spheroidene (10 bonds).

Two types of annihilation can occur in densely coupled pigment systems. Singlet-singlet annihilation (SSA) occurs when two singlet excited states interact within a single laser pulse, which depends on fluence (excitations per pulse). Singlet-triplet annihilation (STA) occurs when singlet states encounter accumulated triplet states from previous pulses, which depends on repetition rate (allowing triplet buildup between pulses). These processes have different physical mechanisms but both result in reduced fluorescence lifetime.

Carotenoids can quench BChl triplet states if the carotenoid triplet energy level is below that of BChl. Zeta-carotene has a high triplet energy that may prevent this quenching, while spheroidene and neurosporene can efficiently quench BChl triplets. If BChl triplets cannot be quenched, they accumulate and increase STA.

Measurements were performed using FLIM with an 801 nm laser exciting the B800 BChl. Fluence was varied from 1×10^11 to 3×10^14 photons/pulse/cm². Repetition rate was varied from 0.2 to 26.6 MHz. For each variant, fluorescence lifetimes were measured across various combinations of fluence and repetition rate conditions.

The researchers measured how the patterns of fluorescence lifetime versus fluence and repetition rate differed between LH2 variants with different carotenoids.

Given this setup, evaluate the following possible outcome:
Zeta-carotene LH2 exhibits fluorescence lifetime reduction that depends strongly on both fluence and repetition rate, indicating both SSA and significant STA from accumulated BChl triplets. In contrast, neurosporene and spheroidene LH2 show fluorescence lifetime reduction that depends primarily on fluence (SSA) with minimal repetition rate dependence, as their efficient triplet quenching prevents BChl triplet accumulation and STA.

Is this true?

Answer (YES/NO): NO